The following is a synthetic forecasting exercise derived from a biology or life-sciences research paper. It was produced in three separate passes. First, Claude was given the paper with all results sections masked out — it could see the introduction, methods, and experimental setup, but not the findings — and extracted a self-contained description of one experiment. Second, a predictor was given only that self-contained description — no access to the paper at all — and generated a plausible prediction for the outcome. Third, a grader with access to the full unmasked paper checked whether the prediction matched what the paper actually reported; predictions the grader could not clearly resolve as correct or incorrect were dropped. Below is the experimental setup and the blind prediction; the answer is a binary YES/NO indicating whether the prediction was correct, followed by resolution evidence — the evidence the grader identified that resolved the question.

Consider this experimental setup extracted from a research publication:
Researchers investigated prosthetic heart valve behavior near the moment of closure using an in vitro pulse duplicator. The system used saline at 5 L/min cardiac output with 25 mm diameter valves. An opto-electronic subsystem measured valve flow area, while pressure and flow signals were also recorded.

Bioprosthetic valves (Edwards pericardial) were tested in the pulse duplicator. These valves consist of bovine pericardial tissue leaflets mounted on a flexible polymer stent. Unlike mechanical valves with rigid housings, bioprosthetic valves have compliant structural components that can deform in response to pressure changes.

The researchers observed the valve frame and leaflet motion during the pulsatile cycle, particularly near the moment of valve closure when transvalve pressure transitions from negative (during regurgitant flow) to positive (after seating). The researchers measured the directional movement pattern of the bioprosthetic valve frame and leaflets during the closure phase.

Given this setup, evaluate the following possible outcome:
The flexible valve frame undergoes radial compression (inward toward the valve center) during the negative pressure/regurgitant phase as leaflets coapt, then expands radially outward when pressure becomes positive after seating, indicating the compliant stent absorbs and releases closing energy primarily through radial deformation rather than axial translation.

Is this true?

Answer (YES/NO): NO